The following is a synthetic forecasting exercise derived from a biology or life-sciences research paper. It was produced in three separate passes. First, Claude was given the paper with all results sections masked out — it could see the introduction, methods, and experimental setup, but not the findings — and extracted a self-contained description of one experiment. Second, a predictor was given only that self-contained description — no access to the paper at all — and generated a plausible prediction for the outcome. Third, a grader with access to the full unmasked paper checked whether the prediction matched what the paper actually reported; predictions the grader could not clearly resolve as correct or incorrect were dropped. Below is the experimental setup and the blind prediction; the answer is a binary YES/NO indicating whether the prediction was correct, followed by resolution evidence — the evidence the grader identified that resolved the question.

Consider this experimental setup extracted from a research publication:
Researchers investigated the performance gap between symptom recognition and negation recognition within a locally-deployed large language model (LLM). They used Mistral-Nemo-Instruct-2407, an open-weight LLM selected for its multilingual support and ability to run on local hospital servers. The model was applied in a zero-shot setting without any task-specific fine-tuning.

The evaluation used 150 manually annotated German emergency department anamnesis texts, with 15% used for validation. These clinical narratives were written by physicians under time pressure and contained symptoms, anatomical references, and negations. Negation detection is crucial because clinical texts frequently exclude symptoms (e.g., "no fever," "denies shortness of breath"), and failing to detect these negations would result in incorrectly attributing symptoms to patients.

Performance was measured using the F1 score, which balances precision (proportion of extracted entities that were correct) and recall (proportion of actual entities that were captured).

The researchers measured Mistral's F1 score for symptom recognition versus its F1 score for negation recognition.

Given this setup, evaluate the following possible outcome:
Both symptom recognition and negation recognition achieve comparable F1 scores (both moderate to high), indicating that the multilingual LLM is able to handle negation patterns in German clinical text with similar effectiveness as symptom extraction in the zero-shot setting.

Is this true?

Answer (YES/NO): NO